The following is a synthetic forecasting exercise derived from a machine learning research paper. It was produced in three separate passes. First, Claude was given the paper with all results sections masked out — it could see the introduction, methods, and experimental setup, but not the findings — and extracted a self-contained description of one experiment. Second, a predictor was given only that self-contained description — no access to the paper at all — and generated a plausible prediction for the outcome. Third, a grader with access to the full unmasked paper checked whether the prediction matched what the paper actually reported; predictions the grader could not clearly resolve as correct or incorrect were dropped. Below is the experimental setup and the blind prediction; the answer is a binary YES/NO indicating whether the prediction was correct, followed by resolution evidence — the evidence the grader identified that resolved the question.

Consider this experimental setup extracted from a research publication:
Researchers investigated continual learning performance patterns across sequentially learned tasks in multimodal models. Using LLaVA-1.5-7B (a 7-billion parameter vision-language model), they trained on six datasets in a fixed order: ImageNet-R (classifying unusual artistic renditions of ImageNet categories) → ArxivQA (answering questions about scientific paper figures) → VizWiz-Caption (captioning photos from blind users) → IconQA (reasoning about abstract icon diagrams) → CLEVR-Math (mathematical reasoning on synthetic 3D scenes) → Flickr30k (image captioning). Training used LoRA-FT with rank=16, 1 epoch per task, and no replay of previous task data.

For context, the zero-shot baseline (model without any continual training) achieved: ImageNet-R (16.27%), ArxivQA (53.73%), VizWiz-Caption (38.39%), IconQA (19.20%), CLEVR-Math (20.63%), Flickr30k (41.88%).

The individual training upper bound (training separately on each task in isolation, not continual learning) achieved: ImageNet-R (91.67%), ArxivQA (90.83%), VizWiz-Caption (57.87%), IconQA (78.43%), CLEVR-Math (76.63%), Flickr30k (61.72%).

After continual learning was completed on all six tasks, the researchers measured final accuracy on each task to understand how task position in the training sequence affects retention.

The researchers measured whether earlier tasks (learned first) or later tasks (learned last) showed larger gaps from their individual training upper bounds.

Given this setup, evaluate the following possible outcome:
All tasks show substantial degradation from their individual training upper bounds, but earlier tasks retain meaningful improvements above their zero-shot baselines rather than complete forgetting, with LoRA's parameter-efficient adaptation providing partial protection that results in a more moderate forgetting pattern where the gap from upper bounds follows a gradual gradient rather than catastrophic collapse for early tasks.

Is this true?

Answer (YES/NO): YES